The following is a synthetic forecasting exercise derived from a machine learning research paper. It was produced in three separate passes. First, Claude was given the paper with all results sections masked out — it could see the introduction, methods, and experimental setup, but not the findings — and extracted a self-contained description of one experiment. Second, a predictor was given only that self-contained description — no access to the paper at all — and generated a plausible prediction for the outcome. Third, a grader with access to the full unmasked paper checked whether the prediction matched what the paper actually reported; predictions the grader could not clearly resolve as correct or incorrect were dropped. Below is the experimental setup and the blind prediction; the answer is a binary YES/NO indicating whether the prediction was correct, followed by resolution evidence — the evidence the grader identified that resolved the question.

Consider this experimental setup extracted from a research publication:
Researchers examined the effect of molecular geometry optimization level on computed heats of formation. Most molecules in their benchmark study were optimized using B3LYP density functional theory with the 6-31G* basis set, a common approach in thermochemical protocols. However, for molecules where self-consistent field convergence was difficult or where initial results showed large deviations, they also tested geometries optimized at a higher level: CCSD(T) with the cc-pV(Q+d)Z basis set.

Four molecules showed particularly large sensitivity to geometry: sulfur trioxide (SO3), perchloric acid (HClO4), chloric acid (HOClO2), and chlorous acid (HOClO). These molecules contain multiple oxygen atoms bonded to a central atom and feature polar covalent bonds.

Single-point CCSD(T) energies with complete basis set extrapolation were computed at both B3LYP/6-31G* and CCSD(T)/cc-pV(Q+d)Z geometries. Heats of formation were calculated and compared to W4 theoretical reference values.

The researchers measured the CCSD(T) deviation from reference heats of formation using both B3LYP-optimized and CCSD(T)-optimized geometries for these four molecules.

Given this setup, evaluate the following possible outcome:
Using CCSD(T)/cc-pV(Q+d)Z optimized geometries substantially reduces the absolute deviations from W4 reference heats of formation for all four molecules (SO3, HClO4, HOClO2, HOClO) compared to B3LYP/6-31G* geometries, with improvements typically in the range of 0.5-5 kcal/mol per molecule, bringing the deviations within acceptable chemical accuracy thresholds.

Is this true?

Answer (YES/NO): YES